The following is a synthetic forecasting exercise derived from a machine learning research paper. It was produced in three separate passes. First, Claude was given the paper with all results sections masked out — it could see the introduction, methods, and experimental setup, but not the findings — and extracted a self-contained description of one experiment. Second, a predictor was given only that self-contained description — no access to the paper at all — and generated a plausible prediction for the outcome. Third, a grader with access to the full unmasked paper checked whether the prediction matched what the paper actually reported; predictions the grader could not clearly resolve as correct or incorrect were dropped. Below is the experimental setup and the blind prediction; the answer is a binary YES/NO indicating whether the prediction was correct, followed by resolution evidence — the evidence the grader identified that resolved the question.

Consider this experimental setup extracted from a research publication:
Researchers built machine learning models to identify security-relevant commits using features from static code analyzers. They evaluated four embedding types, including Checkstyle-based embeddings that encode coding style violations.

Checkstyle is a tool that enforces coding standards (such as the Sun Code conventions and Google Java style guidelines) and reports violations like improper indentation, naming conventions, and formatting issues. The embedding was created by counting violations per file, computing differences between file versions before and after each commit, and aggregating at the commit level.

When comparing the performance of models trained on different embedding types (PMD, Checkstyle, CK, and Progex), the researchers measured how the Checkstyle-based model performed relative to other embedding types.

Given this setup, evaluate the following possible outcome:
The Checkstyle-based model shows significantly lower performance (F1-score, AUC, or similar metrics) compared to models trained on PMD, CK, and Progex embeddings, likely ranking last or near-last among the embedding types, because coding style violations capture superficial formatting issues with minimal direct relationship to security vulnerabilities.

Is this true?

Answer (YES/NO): YES